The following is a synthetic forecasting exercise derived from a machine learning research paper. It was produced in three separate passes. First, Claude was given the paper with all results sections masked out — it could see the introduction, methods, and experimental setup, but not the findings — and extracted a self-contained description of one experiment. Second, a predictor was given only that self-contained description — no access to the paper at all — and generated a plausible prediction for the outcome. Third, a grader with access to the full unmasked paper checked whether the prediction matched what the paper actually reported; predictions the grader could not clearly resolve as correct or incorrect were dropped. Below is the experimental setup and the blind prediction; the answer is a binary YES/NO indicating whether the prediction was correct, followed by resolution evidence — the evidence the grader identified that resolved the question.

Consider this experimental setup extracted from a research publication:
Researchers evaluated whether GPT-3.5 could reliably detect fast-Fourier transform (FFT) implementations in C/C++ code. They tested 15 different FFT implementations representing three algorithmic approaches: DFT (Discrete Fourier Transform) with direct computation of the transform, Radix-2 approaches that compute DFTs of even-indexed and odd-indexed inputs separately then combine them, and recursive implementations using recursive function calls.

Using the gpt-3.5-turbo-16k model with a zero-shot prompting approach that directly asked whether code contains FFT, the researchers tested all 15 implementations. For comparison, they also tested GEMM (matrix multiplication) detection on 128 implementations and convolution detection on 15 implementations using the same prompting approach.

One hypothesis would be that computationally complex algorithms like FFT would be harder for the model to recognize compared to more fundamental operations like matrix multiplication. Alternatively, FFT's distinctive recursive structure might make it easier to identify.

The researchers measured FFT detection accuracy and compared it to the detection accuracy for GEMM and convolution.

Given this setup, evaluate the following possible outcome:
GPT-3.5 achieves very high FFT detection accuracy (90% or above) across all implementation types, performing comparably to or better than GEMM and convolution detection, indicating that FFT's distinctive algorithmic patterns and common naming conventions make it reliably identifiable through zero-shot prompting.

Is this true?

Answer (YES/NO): NO